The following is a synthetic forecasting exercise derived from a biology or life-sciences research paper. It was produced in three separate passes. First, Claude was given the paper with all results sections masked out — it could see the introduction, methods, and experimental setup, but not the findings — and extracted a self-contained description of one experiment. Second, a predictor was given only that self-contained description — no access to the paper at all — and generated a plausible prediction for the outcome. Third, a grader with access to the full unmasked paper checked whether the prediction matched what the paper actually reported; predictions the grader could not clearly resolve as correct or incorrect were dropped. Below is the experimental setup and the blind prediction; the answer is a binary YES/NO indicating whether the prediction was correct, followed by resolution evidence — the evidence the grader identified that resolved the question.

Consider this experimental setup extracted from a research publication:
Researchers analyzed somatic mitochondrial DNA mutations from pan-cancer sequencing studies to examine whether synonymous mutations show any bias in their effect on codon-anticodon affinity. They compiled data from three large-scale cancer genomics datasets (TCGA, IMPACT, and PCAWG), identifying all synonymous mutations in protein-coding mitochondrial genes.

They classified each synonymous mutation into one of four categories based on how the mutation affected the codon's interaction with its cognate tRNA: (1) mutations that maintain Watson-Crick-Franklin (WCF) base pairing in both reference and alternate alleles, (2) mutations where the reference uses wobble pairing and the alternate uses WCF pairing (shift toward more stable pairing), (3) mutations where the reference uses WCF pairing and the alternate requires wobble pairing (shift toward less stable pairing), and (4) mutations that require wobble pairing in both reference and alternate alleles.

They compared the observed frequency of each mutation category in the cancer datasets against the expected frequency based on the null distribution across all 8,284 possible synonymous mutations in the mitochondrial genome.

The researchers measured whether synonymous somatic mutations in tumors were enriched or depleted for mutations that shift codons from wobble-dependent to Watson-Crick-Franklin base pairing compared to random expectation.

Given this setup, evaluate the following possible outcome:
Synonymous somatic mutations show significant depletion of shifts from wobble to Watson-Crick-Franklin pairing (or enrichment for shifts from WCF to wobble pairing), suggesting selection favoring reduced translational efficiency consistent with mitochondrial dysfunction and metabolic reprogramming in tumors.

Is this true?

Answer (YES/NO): NO